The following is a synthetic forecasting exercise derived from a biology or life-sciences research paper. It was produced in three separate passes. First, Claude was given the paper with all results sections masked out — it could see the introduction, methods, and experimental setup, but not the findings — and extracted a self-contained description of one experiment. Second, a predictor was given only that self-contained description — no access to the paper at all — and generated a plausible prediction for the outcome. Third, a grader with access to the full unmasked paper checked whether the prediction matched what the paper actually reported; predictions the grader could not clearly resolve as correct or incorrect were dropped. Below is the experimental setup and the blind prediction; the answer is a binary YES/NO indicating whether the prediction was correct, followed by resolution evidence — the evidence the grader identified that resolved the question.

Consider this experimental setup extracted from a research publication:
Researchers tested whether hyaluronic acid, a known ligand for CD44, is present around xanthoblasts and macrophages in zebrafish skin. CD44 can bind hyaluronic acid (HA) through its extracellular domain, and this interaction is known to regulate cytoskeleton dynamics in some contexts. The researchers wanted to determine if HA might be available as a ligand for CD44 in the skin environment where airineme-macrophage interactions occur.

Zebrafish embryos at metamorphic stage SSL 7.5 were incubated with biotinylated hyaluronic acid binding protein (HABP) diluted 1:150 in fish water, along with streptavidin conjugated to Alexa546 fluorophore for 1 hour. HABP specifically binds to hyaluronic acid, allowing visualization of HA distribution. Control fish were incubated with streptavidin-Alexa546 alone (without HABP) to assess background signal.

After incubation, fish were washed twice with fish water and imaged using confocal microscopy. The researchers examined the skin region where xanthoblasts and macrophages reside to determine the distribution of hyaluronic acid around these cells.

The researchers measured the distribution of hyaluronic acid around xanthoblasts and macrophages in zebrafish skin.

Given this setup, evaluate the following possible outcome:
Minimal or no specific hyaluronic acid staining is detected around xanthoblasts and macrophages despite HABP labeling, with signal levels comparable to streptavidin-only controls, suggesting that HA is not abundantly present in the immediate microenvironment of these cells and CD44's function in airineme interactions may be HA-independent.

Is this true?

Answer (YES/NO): YES